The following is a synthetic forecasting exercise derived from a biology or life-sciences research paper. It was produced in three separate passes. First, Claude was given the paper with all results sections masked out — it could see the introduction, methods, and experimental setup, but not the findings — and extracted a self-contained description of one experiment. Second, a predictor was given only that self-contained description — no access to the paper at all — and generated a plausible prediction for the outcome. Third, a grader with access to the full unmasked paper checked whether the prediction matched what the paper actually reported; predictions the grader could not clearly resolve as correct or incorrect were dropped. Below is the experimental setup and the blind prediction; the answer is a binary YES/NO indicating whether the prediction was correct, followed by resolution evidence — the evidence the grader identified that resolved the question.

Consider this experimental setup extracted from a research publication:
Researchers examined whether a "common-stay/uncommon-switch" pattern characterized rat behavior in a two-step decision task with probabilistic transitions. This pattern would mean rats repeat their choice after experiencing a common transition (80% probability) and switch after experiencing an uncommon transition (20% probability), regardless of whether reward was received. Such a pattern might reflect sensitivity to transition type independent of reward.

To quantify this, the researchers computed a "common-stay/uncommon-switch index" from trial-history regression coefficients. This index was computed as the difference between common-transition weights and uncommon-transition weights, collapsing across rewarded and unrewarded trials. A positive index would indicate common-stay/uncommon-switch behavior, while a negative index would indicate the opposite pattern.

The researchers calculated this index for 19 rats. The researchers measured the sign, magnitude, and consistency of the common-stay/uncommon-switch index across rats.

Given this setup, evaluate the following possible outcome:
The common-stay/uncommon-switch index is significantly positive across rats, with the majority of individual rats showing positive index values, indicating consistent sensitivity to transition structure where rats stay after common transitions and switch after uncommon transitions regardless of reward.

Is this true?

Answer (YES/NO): NO